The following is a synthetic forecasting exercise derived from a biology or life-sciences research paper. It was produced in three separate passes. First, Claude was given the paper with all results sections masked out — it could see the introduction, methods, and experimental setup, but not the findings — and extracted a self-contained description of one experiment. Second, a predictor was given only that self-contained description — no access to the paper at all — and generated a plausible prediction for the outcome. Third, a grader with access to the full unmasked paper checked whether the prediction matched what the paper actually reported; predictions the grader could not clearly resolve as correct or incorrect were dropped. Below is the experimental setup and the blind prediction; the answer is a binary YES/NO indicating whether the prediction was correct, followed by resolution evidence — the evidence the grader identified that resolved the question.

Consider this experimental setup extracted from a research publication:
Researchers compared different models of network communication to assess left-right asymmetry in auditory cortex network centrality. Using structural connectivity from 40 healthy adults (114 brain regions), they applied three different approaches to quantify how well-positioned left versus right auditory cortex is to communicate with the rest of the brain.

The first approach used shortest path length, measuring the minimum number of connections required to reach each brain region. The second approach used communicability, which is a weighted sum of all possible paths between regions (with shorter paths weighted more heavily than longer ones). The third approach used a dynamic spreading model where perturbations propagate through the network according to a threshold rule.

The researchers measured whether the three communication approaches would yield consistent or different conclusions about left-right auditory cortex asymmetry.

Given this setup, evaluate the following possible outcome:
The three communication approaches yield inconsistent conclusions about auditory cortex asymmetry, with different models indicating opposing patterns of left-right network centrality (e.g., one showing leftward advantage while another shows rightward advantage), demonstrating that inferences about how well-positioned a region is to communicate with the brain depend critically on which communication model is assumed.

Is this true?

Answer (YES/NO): NO